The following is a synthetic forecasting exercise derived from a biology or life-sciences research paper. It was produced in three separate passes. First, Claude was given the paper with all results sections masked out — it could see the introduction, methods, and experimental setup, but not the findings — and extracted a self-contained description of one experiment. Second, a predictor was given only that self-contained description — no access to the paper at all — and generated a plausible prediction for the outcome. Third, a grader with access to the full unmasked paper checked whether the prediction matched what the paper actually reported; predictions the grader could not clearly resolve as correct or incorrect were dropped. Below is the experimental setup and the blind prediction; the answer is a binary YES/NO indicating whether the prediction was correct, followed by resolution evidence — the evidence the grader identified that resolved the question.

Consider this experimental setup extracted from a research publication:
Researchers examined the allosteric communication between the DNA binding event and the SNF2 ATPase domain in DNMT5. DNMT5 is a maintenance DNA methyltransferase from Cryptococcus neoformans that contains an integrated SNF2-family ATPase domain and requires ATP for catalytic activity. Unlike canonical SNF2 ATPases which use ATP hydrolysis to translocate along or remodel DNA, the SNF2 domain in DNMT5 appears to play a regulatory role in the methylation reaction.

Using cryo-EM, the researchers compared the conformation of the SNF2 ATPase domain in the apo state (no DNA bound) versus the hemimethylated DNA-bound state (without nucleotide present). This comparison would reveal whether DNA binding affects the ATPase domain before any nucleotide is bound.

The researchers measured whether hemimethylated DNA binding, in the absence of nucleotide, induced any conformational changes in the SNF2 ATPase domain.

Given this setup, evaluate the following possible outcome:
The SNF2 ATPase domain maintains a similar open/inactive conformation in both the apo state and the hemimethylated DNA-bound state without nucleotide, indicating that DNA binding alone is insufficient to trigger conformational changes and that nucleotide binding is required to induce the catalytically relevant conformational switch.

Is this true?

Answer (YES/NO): NO